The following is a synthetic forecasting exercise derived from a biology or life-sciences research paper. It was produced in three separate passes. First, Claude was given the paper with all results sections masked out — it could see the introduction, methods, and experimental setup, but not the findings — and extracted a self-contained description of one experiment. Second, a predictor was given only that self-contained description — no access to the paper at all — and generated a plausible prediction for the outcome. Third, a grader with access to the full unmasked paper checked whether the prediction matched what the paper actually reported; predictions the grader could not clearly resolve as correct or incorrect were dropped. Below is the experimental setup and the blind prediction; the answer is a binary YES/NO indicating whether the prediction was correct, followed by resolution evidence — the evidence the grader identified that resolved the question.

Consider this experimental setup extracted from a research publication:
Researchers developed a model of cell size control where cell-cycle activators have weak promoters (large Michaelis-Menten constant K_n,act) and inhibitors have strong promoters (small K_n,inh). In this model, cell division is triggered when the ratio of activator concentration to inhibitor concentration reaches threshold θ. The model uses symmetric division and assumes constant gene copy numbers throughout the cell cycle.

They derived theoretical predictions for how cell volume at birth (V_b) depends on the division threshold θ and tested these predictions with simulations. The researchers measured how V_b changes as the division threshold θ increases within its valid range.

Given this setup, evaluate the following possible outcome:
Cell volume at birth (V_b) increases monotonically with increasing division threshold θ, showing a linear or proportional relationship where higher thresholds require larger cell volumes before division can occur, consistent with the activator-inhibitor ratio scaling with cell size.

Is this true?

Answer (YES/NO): YES